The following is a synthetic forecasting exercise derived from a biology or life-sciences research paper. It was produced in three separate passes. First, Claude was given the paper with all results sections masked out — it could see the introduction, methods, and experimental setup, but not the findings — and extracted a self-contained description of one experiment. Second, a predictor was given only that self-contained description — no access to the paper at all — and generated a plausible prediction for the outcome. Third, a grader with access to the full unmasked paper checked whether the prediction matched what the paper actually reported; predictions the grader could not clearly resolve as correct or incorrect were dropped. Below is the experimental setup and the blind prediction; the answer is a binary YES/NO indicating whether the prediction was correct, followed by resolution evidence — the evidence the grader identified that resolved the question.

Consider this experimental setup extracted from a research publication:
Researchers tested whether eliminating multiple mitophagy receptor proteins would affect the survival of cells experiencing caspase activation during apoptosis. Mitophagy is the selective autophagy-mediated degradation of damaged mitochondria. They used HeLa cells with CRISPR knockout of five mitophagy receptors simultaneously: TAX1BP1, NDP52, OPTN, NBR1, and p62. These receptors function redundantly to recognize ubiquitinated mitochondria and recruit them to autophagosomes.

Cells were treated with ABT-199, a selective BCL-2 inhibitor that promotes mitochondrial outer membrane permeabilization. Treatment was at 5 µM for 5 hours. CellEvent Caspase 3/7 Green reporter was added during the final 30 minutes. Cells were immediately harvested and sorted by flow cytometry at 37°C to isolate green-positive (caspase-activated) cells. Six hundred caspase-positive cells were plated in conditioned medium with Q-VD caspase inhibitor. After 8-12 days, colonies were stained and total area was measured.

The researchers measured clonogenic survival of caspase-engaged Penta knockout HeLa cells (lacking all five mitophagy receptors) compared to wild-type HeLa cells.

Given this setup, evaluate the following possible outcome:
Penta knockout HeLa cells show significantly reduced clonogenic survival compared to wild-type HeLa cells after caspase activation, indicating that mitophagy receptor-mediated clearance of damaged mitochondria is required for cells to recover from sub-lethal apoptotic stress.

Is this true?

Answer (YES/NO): NO